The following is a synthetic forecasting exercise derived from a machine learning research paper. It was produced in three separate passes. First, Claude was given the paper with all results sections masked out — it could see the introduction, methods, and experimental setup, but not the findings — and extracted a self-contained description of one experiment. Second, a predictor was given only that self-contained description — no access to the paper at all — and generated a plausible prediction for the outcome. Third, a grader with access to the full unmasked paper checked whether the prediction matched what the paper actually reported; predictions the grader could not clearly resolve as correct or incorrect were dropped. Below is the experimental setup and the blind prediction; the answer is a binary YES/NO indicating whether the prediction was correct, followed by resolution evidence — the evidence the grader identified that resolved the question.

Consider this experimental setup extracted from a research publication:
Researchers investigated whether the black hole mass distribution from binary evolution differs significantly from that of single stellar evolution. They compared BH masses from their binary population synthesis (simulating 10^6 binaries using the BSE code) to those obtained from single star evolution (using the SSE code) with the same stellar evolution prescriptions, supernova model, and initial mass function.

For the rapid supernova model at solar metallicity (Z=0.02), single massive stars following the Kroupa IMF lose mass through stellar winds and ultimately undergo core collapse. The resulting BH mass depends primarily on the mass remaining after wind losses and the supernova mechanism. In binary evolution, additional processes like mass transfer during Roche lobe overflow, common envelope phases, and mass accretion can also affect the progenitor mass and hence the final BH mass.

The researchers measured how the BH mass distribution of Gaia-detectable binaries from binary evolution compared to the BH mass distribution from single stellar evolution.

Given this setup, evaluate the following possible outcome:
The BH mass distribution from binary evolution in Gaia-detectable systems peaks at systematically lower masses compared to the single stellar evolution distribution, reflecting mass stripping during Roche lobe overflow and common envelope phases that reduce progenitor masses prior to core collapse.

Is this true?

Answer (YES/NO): NO